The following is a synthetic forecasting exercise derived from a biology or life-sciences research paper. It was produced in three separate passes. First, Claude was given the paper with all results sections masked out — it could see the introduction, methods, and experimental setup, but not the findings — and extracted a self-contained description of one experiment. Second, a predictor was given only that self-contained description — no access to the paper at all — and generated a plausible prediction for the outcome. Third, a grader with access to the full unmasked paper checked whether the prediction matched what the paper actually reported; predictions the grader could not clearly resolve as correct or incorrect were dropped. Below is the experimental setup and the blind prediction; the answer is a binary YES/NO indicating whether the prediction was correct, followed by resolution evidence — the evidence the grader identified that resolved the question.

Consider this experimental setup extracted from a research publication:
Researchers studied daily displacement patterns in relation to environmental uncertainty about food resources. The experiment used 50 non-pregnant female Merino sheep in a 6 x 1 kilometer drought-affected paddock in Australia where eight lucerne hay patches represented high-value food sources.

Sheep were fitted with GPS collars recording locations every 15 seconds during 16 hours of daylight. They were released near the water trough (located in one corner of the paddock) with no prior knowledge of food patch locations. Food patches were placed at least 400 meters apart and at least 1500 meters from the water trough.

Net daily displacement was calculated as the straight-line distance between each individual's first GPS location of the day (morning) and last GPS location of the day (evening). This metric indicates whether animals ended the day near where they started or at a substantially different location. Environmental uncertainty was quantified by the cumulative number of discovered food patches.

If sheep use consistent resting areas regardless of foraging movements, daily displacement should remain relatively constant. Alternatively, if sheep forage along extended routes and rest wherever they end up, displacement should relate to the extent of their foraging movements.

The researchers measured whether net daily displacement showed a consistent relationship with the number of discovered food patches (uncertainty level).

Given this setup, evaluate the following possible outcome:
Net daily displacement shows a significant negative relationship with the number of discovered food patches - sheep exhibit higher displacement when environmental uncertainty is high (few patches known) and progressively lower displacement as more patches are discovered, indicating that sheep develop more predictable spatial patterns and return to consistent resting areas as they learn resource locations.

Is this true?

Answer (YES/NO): NO